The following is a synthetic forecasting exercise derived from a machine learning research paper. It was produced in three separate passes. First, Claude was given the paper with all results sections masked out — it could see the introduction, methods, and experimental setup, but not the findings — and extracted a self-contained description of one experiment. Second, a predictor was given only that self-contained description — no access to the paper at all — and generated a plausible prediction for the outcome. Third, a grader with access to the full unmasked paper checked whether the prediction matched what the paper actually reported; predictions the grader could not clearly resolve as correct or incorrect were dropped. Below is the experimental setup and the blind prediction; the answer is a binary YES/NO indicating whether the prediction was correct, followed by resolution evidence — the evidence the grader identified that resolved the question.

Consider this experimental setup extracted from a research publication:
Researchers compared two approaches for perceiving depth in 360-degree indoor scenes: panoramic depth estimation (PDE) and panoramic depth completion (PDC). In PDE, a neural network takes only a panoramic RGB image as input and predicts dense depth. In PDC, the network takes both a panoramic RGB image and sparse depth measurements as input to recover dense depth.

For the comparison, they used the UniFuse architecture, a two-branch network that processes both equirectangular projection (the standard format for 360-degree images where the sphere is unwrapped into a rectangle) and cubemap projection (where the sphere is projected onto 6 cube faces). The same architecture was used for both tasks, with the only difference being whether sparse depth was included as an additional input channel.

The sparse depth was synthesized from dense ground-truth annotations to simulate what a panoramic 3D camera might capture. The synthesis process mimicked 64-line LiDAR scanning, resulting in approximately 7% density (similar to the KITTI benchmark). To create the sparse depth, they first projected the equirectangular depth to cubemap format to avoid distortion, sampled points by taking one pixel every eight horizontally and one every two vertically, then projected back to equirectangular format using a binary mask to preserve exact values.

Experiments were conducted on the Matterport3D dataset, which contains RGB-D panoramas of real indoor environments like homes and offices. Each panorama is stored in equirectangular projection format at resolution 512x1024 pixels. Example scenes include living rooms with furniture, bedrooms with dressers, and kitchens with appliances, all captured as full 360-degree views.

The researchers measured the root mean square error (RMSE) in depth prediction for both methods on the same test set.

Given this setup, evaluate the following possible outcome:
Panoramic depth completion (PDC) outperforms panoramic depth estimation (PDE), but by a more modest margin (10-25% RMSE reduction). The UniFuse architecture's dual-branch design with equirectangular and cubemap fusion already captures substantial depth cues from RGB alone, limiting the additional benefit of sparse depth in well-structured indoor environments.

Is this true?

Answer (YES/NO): NO